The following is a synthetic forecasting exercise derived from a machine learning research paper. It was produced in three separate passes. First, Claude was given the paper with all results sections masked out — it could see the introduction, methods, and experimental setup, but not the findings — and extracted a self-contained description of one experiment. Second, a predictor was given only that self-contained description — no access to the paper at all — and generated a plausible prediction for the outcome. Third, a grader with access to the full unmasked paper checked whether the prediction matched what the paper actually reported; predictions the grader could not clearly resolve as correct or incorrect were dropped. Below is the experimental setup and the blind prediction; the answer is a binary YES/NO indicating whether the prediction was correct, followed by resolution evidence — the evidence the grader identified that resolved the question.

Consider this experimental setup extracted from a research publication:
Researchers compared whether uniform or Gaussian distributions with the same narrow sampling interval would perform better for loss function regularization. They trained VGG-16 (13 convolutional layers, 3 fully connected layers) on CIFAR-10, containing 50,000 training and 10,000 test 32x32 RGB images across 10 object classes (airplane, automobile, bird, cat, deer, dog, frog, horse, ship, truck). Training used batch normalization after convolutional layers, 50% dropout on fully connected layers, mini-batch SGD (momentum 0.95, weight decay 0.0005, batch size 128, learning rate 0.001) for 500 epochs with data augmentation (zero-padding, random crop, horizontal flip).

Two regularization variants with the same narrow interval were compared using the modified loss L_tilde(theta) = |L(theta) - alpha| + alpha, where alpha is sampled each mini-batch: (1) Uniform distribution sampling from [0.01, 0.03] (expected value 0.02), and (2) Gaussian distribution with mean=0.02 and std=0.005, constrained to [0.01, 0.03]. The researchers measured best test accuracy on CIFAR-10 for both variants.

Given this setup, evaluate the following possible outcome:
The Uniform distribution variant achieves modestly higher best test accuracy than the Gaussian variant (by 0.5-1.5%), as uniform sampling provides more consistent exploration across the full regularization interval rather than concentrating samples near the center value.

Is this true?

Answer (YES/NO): NO